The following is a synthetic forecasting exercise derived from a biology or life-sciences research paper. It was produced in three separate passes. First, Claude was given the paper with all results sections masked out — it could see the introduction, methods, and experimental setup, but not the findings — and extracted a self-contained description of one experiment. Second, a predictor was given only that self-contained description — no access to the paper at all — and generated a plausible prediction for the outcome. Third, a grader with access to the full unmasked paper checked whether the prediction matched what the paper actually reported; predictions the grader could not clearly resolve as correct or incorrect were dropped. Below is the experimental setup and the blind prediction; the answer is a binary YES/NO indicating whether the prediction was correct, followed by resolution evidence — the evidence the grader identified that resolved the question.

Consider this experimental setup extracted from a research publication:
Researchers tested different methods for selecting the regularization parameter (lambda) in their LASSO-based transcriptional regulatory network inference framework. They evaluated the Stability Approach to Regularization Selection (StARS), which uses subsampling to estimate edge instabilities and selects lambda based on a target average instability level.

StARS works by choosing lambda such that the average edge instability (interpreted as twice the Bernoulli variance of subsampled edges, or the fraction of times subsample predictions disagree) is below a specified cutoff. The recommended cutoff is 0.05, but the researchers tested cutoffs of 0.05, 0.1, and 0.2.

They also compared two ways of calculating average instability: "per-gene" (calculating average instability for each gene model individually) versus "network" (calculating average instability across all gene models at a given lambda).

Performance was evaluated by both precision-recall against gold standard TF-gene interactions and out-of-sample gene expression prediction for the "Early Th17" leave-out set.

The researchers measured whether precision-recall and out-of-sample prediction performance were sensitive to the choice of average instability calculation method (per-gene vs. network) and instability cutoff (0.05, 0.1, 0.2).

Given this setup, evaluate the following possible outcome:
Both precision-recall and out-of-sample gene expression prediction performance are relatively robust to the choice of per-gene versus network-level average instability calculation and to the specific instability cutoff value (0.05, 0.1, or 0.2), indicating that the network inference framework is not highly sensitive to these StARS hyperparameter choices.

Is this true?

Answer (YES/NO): YES